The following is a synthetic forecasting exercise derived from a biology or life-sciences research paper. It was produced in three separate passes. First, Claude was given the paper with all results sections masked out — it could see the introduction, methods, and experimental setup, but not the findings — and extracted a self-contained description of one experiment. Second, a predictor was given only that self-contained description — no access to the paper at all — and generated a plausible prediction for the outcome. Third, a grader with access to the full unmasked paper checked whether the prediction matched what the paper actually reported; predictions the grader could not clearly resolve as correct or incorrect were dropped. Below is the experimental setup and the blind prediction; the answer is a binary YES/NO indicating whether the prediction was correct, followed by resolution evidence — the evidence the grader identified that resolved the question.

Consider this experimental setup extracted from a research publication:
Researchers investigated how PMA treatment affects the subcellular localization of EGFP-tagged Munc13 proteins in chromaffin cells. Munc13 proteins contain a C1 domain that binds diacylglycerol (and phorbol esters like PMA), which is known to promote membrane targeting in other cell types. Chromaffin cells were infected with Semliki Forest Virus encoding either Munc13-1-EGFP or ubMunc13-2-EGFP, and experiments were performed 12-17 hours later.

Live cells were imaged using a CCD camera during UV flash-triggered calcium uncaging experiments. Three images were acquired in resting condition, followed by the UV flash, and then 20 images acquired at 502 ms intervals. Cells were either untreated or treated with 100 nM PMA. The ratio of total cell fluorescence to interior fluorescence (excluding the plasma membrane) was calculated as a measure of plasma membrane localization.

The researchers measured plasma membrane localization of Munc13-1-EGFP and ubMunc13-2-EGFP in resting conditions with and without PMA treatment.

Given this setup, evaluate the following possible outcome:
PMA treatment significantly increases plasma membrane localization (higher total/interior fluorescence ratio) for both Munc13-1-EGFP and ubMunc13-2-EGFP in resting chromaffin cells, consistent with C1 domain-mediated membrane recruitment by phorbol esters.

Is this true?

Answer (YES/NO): YES